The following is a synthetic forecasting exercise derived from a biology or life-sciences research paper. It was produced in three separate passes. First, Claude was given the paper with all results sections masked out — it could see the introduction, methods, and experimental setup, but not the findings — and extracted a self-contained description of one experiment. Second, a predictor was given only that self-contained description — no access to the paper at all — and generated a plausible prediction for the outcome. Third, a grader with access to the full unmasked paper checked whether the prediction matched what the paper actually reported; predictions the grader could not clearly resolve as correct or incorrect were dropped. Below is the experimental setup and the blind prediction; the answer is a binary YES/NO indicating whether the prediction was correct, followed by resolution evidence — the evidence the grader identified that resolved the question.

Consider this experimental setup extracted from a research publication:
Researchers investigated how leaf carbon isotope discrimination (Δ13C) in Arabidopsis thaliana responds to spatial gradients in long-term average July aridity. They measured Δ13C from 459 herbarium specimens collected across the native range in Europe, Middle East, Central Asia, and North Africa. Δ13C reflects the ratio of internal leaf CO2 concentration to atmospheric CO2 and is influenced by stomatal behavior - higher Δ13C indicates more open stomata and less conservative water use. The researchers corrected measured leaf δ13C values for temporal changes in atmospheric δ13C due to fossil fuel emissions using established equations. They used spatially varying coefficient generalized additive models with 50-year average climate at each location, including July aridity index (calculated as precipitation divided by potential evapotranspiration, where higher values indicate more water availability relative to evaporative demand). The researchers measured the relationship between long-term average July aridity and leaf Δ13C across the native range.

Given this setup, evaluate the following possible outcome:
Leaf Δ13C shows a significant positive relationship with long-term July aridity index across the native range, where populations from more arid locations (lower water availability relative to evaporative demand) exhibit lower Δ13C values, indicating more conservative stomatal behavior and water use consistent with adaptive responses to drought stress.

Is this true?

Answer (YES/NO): NO